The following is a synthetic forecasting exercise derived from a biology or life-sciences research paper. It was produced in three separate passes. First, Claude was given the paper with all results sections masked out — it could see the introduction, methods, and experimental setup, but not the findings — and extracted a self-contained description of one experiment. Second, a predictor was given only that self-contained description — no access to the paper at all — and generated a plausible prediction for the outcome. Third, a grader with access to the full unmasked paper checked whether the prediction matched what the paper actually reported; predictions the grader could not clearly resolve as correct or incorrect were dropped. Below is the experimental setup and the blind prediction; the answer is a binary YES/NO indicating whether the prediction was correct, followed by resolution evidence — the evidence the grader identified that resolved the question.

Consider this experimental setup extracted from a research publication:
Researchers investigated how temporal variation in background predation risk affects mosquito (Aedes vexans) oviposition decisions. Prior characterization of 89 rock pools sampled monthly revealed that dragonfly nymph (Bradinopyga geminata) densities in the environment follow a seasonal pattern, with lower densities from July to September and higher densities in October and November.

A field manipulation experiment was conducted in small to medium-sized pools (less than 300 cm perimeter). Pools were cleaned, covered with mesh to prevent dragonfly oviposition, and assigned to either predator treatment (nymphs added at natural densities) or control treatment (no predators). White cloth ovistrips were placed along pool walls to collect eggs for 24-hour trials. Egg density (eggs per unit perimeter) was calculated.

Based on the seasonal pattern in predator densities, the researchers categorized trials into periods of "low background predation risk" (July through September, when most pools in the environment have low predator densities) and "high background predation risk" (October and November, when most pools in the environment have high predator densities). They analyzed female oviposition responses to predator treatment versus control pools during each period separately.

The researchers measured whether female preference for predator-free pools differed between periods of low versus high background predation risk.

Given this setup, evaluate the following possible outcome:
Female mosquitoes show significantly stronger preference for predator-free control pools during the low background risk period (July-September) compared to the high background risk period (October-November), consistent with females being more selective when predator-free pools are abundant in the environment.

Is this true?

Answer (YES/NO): YES